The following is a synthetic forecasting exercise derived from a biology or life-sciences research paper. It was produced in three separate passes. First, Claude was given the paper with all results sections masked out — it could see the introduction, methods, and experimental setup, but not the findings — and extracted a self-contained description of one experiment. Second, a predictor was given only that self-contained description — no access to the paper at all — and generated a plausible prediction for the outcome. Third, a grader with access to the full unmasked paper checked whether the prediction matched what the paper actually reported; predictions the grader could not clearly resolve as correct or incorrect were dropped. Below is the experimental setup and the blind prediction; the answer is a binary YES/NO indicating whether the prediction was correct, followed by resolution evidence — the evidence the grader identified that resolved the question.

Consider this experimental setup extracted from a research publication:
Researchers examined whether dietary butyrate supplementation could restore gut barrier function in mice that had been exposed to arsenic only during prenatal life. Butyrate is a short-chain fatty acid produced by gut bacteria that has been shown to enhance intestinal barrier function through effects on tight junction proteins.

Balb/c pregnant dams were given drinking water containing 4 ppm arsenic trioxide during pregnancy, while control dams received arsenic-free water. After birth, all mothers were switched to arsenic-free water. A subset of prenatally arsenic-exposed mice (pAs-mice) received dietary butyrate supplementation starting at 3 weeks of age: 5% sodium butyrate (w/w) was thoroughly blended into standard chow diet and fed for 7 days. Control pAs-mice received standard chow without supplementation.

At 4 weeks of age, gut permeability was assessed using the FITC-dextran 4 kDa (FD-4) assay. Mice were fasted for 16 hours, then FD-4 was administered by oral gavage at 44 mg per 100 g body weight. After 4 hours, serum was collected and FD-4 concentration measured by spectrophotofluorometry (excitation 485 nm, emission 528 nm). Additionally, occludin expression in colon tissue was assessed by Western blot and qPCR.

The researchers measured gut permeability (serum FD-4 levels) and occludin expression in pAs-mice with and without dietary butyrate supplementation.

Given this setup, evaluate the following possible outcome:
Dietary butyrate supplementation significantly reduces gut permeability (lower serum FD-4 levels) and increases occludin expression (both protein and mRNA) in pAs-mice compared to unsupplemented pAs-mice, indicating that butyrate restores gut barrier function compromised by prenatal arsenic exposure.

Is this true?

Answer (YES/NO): YES